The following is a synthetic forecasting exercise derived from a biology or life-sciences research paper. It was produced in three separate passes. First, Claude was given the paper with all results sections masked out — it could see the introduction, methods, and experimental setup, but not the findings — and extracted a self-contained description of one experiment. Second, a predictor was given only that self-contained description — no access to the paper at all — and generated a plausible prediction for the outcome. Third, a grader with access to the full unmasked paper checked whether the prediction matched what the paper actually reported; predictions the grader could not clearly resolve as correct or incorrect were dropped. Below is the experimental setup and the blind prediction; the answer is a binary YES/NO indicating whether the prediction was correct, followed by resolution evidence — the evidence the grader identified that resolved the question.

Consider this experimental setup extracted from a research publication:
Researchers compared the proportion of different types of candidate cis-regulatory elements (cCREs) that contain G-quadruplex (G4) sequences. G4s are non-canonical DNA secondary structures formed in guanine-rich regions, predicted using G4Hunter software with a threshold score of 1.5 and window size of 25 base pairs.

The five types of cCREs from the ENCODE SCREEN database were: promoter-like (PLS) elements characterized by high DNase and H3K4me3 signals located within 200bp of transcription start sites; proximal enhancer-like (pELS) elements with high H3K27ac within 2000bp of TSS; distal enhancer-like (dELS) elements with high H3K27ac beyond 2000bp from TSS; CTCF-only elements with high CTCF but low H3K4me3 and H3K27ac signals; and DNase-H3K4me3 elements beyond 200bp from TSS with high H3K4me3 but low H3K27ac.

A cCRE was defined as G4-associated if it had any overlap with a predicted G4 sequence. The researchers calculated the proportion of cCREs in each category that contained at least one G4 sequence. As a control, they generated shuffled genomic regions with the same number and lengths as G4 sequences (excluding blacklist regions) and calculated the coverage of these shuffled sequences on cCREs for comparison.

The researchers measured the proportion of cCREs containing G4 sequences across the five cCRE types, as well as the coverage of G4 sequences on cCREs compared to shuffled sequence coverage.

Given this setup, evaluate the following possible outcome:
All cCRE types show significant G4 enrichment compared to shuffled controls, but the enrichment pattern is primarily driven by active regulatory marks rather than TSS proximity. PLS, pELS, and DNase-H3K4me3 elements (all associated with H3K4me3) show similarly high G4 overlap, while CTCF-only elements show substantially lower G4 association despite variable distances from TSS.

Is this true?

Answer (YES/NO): NO